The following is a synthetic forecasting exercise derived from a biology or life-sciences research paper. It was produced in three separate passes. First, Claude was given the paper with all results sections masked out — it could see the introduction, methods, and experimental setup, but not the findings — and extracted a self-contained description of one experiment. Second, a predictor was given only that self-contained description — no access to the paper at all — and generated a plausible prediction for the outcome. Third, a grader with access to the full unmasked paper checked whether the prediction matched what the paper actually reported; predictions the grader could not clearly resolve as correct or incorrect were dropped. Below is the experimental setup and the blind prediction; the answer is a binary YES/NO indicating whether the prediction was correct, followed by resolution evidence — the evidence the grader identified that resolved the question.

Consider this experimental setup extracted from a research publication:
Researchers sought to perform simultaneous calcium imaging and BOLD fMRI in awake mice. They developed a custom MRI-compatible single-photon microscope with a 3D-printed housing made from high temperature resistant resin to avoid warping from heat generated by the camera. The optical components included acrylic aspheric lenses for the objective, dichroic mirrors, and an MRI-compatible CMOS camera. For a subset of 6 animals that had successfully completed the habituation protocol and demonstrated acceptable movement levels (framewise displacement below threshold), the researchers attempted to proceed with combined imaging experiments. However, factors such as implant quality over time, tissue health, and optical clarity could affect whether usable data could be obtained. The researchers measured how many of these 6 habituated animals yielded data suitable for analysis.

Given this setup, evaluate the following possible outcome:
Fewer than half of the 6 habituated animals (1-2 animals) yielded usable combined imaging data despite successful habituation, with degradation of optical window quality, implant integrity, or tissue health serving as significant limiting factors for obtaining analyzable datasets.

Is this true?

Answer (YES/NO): NO